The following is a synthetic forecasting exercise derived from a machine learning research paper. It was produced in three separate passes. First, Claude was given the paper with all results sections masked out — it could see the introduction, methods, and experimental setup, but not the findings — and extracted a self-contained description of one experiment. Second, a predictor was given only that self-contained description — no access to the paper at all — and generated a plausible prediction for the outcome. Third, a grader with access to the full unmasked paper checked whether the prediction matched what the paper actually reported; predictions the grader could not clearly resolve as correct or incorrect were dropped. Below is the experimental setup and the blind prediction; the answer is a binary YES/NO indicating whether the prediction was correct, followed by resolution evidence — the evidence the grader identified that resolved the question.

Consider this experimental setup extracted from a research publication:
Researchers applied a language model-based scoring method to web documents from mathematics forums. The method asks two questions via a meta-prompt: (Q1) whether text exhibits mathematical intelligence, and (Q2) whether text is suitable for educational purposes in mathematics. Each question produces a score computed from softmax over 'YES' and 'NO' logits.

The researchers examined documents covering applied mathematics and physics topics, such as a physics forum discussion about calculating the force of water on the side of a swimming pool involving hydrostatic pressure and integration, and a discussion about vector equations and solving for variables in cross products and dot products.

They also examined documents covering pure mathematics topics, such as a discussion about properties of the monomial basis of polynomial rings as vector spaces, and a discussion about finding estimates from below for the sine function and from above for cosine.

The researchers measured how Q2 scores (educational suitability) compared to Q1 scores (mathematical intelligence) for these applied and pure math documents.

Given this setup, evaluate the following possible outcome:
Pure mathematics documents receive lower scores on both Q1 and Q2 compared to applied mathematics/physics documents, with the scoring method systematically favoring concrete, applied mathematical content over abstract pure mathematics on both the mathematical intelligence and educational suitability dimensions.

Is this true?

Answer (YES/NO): NO